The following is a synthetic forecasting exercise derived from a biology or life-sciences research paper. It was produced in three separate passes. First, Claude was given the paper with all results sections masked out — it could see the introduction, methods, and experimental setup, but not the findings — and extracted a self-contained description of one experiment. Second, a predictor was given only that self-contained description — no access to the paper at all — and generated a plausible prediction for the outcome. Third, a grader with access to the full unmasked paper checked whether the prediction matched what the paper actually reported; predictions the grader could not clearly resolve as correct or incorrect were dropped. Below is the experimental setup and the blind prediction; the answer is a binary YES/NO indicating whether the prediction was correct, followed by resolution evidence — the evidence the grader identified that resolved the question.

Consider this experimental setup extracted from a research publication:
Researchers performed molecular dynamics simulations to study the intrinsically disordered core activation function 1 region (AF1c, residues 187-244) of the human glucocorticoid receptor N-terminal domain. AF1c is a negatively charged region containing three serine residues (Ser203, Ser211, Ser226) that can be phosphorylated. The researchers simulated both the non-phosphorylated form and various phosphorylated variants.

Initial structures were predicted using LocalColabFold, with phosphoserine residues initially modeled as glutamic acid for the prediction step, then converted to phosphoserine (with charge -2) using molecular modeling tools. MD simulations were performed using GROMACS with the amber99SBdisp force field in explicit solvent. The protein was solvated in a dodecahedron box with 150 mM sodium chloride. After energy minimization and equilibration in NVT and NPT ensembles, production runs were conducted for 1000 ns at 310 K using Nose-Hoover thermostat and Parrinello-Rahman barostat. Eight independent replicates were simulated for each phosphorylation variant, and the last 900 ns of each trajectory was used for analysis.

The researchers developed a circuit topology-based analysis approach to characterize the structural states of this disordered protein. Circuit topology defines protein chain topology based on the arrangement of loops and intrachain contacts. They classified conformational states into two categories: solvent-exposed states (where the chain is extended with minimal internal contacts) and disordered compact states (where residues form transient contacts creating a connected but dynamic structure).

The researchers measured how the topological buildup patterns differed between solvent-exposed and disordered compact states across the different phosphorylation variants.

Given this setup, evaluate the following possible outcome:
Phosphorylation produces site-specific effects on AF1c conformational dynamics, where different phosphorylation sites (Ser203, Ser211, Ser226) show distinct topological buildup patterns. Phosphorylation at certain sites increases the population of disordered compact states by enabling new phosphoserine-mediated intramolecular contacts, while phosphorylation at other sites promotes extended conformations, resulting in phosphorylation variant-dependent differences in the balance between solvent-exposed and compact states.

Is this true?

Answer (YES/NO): YES